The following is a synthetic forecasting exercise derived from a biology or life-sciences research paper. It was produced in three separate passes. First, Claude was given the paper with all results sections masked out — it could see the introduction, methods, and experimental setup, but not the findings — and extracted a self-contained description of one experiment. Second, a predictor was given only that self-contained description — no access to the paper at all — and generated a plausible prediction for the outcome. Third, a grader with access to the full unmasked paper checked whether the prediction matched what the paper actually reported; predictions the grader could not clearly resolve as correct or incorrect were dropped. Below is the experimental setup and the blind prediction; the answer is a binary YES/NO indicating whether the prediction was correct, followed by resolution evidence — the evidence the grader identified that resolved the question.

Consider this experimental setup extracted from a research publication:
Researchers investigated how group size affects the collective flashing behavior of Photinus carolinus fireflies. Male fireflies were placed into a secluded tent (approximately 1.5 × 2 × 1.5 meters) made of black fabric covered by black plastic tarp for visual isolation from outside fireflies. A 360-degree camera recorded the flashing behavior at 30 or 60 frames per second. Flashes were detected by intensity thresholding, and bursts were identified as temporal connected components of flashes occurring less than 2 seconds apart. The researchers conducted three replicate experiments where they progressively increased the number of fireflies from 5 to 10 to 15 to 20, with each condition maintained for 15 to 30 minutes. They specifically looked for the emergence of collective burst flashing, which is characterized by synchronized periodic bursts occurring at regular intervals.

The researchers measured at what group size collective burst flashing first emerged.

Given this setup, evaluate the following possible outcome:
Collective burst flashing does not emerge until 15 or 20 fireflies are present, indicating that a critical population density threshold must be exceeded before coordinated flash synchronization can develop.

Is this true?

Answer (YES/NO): YES